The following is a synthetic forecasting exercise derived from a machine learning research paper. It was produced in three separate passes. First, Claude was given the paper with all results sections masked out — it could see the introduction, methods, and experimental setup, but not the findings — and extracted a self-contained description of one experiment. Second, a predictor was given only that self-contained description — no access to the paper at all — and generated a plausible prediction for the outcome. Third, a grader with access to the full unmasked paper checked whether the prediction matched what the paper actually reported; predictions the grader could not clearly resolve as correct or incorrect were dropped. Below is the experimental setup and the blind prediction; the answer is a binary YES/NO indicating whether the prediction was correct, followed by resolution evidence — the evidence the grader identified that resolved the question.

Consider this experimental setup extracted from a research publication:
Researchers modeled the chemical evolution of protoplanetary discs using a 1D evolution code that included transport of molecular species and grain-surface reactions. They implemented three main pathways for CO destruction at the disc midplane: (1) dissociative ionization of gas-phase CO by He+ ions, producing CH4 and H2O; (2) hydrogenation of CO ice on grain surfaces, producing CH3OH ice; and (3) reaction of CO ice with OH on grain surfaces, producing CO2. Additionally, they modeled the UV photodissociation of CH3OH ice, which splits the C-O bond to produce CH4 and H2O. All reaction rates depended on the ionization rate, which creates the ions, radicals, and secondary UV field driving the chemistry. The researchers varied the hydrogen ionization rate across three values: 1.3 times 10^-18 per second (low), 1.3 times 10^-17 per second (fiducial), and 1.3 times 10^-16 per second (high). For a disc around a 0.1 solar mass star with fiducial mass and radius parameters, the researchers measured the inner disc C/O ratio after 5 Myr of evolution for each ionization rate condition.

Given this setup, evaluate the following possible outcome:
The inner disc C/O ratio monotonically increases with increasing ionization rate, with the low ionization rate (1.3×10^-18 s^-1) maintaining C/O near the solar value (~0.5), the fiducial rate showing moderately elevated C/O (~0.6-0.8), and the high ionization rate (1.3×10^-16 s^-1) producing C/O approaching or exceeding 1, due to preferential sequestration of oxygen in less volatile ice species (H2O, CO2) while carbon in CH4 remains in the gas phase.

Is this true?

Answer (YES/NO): NO